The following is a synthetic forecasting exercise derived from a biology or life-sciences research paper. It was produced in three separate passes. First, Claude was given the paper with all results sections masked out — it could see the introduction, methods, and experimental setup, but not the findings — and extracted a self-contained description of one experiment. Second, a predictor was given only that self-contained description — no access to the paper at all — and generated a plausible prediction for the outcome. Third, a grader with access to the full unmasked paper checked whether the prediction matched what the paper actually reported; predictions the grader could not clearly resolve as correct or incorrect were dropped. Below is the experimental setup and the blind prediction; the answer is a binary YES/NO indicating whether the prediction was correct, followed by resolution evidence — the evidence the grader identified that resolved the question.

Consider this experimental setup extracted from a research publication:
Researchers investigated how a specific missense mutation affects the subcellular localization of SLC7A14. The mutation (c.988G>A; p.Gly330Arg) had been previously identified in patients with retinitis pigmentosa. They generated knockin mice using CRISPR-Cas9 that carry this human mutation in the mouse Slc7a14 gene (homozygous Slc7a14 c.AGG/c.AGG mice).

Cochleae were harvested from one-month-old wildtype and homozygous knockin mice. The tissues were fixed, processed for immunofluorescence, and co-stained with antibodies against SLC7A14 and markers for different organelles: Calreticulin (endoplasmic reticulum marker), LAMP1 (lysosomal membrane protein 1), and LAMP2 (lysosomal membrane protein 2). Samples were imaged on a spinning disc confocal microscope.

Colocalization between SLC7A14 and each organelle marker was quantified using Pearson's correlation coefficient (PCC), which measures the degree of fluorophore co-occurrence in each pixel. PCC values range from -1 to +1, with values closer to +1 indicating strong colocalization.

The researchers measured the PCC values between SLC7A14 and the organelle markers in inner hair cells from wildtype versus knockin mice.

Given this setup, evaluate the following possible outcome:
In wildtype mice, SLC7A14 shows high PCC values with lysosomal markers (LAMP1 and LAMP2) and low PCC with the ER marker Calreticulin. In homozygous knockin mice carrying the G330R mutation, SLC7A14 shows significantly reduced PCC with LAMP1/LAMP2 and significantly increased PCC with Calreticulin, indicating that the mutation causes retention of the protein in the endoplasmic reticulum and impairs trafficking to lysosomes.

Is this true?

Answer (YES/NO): NO